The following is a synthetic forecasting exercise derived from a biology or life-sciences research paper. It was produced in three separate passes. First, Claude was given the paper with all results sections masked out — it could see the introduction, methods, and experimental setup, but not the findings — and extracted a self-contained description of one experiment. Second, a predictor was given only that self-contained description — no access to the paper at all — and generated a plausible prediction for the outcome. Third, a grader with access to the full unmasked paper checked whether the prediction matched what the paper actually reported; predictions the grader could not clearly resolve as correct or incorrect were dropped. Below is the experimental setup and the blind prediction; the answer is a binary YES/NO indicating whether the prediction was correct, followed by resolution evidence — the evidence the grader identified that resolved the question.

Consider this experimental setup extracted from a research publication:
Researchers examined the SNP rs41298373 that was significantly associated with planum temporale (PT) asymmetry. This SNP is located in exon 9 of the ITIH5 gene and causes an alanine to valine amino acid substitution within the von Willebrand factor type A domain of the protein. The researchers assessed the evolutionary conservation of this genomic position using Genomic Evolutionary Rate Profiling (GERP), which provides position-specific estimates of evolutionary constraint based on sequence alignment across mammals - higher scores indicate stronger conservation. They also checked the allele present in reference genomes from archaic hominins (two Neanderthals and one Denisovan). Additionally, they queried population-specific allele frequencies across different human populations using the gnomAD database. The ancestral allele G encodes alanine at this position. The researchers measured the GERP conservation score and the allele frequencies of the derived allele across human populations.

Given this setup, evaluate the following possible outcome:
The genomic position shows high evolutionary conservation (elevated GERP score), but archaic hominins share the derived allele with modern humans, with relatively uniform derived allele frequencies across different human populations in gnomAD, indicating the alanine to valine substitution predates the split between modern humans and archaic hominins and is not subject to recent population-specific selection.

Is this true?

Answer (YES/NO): NO